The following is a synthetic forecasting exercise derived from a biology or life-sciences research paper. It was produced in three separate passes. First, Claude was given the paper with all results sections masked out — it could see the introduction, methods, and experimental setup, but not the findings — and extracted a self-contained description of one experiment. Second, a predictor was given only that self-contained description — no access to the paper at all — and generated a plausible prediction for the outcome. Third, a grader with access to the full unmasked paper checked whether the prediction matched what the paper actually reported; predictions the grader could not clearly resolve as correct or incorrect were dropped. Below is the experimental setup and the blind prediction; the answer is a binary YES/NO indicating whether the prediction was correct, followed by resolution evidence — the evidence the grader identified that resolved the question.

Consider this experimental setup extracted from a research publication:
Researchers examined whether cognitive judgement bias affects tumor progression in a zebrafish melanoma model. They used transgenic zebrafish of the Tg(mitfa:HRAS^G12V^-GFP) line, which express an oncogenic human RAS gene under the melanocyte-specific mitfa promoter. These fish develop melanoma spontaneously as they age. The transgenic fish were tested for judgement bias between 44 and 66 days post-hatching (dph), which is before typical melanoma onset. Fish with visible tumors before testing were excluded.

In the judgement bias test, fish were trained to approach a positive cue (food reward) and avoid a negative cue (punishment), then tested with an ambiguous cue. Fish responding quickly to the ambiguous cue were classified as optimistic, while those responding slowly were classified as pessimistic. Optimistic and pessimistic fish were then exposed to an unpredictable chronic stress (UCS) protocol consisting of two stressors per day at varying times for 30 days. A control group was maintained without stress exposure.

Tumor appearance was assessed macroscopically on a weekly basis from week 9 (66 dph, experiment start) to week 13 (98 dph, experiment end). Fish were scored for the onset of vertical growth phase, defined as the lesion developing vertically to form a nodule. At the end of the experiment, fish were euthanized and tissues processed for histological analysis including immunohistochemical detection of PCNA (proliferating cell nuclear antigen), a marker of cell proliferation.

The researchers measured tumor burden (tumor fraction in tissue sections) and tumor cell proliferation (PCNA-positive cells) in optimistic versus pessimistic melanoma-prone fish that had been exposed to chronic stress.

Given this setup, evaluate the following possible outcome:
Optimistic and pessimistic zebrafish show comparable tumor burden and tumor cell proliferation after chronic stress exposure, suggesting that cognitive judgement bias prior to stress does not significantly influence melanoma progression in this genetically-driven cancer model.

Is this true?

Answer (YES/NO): NO